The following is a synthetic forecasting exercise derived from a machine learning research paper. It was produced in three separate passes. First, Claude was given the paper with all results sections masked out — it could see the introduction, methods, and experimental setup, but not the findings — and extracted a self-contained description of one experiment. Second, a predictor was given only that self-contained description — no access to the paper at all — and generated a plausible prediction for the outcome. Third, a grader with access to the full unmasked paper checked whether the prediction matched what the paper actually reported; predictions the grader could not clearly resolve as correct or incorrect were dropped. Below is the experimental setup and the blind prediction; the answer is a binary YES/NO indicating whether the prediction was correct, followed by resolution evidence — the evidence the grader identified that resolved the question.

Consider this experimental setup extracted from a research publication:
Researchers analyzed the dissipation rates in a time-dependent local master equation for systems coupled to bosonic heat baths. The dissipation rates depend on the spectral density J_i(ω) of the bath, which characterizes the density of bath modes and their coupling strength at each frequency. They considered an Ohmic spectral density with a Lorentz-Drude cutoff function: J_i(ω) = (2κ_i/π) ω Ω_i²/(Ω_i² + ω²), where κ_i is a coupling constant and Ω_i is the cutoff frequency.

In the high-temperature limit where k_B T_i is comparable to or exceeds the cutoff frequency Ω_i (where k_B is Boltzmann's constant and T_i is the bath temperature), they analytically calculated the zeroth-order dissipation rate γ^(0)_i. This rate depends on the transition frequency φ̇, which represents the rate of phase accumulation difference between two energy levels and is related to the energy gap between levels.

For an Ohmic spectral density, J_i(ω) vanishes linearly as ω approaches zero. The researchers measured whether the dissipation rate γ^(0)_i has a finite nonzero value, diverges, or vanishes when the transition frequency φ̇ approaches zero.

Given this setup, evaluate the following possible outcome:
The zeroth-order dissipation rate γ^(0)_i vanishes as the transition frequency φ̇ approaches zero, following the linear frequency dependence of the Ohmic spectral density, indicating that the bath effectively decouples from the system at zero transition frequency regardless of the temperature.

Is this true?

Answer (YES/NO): NO